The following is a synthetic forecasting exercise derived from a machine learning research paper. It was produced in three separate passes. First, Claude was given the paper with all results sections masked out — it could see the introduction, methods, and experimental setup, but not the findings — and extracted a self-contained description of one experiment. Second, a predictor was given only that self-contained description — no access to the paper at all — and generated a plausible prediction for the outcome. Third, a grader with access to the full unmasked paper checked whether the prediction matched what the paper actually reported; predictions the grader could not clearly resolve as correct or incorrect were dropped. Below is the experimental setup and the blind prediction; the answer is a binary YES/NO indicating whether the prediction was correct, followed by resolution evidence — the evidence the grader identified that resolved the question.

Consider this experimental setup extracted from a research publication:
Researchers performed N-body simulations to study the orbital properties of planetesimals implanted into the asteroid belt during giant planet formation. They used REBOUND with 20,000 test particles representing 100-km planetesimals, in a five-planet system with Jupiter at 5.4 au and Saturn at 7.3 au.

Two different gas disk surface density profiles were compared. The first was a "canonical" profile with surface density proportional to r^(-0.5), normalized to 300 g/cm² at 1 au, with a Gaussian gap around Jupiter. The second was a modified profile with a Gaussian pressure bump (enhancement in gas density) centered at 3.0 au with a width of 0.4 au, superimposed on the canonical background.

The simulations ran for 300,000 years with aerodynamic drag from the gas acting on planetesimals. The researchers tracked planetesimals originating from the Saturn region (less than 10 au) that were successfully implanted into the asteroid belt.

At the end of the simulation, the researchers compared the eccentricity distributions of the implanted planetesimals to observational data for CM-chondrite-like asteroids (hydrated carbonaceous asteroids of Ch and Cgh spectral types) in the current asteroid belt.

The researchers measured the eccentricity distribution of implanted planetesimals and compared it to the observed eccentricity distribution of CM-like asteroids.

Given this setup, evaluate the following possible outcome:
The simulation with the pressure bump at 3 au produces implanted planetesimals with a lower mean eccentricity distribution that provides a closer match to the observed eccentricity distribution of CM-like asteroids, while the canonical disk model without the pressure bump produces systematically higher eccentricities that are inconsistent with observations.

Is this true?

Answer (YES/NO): NO